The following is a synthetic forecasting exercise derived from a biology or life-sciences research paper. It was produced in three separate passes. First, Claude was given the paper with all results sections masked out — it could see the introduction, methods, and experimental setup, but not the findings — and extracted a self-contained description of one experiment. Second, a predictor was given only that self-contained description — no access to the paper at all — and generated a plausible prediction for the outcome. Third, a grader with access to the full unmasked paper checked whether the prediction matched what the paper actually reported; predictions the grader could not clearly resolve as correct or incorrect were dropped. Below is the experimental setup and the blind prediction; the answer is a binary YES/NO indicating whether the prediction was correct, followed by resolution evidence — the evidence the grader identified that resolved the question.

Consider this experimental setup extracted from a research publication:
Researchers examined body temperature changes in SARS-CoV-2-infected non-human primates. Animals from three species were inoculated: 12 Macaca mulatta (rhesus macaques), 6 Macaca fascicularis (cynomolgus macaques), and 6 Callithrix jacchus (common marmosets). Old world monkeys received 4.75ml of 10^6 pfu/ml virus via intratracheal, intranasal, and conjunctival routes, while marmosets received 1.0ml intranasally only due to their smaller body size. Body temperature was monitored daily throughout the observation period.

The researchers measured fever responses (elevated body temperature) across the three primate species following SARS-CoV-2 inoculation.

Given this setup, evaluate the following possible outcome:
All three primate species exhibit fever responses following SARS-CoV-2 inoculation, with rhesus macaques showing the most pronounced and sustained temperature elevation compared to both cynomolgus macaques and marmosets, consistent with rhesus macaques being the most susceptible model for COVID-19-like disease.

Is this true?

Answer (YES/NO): NO